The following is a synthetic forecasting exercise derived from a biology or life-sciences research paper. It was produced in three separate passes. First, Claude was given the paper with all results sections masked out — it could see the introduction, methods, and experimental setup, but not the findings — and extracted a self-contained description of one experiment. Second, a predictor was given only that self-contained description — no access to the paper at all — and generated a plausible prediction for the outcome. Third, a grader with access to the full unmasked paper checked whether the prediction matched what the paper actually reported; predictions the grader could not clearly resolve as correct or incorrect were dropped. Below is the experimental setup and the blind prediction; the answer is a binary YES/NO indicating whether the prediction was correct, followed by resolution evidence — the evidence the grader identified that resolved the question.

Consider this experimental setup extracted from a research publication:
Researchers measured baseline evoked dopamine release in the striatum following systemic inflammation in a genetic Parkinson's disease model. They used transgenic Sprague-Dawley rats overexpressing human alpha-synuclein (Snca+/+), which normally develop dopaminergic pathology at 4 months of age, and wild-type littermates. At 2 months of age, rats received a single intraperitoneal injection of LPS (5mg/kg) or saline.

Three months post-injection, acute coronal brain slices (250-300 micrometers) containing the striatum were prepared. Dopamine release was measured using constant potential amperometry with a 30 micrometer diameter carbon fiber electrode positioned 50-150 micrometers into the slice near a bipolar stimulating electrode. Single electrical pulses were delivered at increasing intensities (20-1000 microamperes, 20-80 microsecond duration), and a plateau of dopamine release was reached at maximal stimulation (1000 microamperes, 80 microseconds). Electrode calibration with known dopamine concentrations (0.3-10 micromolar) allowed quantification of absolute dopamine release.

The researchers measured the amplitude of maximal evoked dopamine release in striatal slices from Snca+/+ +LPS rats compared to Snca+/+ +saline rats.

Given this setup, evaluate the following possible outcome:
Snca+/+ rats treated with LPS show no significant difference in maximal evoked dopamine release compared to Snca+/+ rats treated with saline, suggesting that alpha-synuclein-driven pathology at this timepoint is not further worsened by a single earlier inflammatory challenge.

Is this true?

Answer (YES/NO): NO